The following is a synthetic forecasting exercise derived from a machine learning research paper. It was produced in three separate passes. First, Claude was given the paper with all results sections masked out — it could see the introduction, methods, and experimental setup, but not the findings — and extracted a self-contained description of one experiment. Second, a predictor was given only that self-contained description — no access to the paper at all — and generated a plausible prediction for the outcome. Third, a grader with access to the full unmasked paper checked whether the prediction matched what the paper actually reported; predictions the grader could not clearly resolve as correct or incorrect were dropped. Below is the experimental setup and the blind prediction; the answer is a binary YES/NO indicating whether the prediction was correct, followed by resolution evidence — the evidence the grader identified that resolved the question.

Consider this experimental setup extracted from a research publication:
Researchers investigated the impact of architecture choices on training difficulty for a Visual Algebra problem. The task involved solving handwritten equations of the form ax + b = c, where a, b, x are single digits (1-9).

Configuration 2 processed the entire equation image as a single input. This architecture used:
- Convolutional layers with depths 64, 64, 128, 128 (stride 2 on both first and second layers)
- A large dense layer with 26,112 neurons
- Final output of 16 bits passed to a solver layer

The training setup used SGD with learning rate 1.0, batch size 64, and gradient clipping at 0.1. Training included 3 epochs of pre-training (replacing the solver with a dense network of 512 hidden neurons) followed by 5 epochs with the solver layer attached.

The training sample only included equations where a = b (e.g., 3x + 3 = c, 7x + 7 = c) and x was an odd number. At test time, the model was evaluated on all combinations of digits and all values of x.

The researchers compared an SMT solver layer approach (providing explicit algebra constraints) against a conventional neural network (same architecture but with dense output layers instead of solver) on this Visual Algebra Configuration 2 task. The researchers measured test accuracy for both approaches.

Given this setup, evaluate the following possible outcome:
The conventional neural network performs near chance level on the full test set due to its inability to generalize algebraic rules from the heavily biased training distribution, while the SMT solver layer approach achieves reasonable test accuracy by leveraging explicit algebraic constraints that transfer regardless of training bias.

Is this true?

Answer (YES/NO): NO